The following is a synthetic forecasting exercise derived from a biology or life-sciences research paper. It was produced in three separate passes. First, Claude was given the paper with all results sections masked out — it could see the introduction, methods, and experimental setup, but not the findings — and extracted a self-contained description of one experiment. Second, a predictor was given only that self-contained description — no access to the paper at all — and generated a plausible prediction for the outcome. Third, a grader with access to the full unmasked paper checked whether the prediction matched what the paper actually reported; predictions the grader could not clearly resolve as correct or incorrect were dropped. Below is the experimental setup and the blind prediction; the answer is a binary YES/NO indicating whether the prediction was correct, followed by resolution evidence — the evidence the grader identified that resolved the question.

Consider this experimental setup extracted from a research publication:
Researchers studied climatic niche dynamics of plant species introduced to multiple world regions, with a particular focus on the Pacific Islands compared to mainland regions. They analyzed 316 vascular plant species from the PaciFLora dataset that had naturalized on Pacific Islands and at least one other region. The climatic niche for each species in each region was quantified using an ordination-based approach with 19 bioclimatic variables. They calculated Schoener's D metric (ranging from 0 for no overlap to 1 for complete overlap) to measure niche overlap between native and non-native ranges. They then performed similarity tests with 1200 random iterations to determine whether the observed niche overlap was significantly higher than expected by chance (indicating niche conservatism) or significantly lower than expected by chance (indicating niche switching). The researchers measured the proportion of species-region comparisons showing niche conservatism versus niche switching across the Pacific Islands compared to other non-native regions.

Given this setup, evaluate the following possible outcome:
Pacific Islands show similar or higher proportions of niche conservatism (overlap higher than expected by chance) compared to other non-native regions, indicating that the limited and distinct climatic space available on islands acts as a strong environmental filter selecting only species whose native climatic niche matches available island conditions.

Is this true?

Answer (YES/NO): NO